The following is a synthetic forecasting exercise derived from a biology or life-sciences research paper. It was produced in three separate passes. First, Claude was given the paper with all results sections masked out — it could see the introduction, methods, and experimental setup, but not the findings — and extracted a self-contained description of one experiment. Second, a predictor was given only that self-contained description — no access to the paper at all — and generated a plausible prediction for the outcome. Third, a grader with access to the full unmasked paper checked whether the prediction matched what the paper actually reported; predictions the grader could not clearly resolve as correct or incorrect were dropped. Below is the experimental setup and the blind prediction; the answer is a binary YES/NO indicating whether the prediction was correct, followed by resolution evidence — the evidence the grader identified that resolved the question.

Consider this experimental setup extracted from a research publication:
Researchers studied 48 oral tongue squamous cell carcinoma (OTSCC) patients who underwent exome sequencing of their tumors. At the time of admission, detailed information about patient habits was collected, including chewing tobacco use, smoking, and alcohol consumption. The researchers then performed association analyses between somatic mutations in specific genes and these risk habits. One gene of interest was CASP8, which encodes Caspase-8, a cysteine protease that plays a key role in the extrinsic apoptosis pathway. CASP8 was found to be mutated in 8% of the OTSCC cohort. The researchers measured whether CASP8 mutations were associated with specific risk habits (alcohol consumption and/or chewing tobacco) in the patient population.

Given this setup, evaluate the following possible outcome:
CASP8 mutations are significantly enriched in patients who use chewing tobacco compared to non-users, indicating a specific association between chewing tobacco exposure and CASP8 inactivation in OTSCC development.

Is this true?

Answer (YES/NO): NO